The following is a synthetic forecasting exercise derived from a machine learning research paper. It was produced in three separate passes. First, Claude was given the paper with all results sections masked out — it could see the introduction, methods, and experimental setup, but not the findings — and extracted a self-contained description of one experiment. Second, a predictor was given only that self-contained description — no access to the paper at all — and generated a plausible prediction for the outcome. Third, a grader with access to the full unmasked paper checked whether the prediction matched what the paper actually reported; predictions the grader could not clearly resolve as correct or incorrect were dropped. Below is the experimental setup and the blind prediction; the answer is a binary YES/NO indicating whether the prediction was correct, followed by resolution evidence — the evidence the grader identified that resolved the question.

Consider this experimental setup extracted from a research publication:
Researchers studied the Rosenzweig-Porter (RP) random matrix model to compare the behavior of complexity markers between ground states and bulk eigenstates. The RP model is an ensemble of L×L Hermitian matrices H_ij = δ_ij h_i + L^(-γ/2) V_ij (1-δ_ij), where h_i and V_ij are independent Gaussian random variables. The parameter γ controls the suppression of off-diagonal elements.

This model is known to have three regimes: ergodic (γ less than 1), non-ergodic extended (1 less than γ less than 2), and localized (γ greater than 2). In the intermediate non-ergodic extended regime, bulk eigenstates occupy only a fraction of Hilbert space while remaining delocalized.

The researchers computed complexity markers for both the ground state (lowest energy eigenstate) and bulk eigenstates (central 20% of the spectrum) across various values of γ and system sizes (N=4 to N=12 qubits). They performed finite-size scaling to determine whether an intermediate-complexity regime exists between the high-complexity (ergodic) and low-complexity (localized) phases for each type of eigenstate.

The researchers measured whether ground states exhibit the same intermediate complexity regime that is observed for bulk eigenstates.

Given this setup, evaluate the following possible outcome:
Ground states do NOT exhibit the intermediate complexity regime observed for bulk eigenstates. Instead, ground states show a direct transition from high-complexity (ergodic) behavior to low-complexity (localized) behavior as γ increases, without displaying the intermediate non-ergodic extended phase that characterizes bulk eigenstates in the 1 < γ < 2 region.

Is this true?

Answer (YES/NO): YES